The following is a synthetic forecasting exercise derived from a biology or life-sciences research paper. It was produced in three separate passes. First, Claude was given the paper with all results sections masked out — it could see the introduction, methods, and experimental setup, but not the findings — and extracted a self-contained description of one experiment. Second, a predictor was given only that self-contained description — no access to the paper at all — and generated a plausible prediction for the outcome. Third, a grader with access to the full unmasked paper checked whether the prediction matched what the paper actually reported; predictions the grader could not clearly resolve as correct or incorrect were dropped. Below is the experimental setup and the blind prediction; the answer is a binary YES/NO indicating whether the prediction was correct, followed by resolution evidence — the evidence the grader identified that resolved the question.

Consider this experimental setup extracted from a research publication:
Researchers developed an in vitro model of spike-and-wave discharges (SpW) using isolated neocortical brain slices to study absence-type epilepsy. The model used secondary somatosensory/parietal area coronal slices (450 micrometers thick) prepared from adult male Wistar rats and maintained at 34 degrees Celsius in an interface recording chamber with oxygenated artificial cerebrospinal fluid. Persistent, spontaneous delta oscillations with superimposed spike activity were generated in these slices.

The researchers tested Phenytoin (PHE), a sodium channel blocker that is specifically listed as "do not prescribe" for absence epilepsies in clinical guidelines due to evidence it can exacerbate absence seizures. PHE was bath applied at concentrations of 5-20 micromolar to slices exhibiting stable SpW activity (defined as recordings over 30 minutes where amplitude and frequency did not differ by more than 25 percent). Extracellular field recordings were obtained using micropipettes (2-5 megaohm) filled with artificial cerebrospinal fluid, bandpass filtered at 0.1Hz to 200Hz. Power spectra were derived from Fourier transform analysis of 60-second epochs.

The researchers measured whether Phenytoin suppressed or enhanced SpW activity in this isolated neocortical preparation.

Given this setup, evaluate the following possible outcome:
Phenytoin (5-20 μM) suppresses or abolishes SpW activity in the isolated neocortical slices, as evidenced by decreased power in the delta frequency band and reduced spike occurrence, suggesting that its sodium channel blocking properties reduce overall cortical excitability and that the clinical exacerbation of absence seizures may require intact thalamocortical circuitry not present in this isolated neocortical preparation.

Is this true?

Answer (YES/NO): NO